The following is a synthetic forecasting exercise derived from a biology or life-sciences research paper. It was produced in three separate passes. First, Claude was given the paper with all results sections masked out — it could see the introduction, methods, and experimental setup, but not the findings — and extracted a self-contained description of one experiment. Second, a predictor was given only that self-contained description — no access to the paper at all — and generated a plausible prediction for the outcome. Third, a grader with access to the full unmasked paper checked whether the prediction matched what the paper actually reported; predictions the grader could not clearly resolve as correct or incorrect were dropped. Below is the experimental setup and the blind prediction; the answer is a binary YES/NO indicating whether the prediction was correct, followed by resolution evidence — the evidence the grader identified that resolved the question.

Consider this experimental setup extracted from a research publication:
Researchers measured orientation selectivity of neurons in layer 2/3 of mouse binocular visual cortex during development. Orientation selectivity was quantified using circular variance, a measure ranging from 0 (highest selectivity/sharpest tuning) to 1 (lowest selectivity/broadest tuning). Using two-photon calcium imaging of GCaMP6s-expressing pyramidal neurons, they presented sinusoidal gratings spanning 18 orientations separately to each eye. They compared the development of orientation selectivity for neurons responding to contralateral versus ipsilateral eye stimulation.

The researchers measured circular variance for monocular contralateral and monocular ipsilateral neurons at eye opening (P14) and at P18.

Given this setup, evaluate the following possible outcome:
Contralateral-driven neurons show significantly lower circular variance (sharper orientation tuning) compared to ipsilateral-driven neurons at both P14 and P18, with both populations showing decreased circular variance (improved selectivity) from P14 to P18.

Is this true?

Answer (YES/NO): YES